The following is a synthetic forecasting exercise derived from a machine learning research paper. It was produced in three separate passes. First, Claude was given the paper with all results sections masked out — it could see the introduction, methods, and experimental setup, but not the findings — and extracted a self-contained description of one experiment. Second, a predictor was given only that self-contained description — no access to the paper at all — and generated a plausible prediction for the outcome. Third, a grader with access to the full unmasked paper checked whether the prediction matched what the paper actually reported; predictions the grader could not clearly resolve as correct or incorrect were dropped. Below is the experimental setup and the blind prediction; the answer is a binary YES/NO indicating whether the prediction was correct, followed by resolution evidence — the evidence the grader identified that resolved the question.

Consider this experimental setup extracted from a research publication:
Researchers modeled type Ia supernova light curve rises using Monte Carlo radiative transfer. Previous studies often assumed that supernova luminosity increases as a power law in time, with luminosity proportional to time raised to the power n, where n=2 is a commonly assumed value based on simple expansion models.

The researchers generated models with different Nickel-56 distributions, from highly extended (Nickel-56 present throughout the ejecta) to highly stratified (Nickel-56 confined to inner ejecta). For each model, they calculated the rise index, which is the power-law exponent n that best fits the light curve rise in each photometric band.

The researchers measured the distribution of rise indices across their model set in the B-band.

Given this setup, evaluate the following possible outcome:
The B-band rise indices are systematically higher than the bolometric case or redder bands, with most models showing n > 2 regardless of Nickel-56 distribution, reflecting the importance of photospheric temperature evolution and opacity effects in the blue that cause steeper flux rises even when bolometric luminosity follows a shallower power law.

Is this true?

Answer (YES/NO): NO